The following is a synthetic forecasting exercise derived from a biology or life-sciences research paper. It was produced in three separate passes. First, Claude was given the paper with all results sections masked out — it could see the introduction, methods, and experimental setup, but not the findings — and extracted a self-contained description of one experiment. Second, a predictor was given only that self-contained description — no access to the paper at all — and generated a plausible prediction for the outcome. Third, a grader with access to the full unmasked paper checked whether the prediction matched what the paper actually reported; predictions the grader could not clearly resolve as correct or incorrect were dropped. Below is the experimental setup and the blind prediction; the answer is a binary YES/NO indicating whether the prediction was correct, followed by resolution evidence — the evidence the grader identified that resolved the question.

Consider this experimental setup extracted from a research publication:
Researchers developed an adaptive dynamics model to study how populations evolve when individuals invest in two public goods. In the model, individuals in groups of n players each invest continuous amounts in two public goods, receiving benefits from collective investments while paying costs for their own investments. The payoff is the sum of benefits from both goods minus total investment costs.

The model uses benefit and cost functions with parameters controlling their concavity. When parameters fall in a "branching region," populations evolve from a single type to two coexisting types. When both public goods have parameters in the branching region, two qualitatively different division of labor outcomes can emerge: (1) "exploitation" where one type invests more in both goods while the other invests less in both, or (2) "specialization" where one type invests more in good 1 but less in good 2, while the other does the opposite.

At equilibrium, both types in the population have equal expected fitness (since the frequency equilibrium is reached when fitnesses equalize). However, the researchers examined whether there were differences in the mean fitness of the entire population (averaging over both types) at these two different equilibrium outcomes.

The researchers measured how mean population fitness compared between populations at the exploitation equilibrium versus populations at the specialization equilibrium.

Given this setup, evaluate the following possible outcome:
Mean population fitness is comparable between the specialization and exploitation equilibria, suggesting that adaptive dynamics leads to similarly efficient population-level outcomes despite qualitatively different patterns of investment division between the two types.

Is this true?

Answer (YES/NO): NO